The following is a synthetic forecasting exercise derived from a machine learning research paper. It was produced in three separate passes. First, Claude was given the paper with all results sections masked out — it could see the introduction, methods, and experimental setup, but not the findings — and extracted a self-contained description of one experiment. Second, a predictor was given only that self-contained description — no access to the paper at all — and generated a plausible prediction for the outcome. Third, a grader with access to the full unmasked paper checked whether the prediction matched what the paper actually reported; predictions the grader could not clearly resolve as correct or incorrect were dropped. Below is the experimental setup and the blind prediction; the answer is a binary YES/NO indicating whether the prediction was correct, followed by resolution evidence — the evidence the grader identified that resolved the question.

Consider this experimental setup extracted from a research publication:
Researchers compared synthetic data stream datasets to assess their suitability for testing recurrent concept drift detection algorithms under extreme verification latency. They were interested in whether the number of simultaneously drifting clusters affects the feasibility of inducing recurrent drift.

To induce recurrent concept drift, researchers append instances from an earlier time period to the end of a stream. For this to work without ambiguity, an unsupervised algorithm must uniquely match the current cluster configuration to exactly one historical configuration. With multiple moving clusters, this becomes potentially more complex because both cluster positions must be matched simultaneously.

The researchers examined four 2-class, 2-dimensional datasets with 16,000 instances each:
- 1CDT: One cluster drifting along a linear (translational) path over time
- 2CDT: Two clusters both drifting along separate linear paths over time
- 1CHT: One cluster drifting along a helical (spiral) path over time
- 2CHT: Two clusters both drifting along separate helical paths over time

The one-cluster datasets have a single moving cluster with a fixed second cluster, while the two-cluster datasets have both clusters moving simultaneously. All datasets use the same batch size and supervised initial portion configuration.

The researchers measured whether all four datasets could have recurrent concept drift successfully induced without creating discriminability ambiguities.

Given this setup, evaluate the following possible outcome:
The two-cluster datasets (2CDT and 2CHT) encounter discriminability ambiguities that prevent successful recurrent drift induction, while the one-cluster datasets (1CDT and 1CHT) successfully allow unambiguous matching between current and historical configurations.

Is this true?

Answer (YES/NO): NO